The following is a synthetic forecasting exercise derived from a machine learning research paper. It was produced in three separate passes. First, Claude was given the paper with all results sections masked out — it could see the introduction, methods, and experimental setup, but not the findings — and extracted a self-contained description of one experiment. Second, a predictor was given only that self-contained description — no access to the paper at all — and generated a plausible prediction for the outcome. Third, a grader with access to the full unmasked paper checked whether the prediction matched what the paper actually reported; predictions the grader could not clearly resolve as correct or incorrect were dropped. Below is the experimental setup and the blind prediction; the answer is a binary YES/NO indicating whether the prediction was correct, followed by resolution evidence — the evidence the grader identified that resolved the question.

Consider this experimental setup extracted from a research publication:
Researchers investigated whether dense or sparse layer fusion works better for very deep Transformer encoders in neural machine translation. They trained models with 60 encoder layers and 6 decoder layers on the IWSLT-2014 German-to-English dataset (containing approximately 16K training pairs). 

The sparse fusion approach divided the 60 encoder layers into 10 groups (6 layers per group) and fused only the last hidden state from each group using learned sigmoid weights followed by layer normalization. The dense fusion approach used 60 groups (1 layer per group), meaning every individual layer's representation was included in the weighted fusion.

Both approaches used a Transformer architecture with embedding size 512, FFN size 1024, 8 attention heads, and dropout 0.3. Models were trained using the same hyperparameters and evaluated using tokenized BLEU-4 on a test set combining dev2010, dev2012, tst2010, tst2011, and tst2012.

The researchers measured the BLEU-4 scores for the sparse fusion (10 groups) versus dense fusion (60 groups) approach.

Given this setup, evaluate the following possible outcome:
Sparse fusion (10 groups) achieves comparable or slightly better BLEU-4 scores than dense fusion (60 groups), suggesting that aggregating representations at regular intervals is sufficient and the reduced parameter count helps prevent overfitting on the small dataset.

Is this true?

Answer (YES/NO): NO